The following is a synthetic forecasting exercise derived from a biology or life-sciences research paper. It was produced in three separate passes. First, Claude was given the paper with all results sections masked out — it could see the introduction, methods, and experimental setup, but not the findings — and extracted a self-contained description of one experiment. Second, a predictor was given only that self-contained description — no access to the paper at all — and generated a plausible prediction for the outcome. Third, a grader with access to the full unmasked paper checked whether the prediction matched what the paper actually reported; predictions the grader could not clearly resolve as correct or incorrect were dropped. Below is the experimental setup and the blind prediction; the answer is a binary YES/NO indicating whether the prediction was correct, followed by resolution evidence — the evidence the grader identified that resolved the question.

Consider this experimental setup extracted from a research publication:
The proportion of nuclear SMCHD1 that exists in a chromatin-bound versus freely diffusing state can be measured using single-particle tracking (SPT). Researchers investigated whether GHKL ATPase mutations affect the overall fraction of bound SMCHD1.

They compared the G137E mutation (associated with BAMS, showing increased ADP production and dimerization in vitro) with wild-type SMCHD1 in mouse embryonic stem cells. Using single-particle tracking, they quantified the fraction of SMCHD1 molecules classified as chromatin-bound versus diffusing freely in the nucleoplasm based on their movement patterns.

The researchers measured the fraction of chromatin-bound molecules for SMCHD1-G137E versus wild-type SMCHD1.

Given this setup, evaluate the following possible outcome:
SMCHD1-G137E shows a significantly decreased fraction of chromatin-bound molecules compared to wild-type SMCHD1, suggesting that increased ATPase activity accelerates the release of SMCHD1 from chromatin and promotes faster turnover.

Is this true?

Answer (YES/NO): NO